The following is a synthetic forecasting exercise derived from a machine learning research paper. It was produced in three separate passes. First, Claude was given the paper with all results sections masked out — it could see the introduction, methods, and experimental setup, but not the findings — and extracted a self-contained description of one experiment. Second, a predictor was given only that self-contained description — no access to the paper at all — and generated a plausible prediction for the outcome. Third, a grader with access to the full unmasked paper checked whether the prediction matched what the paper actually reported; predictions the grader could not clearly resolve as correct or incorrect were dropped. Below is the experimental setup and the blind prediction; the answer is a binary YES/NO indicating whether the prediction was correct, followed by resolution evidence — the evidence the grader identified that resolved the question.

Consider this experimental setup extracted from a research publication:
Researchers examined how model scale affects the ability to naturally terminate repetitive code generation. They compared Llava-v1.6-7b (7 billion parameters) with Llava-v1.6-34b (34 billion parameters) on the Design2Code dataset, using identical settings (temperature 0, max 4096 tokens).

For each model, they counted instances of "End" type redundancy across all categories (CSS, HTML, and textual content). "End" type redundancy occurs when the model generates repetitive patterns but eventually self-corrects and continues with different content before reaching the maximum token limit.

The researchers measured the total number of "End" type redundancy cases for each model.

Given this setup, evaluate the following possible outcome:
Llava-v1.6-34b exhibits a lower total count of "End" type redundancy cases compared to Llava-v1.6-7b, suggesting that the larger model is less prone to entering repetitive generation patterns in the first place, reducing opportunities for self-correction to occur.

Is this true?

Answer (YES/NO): YES